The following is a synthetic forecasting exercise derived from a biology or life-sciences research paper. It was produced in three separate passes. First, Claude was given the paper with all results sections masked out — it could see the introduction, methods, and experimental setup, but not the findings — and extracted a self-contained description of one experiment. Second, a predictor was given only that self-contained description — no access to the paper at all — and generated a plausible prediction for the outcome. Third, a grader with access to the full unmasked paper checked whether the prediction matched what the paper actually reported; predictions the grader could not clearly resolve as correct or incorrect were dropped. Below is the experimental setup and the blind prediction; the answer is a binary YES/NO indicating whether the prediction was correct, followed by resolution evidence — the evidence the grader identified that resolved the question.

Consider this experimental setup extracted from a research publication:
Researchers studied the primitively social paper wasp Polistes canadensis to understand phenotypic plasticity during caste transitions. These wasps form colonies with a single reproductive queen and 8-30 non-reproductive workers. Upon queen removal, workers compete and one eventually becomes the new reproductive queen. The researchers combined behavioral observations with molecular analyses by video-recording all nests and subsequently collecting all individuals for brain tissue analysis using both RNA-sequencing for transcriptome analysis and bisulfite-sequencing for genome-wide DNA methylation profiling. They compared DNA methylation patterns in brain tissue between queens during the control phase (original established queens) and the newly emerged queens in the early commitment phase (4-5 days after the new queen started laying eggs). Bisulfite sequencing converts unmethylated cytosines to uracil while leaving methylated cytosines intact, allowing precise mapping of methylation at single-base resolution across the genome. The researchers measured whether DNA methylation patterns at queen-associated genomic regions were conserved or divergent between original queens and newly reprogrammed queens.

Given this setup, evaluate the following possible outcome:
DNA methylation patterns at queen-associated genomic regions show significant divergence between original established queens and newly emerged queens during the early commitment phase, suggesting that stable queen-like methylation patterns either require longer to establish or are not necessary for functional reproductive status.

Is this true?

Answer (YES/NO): YES